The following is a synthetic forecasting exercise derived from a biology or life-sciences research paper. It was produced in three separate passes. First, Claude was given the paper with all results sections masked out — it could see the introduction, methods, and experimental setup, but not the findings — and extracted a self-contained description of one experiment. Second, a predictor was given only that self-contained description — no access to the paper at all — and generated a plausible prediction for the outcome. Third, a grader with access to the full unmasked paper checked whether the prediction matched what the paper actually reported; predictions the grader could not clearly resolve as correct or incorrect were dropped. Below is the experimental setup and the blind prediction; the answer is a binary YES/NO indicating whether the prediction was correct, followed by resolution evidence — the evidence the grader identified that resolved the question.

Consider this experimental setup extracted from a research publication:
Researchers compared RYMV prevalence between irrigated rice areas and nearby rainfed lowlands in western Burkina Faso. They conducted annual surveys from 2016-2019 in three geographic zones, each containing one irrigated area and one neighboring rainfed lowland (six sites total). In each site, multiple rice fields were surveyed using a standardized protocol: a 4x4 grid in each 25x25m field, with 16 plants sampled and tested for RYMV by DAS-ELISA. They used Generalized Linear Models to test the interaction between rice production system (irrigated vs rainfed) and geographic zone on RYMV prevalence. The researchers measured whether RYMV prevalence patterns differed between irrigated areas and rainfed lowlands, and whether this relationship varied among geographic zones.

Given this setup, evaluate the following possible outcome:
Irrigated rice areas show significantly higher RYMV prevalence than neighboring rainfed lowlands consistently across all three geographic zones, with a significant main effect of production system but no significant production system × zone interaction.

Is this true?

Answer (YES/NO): NO